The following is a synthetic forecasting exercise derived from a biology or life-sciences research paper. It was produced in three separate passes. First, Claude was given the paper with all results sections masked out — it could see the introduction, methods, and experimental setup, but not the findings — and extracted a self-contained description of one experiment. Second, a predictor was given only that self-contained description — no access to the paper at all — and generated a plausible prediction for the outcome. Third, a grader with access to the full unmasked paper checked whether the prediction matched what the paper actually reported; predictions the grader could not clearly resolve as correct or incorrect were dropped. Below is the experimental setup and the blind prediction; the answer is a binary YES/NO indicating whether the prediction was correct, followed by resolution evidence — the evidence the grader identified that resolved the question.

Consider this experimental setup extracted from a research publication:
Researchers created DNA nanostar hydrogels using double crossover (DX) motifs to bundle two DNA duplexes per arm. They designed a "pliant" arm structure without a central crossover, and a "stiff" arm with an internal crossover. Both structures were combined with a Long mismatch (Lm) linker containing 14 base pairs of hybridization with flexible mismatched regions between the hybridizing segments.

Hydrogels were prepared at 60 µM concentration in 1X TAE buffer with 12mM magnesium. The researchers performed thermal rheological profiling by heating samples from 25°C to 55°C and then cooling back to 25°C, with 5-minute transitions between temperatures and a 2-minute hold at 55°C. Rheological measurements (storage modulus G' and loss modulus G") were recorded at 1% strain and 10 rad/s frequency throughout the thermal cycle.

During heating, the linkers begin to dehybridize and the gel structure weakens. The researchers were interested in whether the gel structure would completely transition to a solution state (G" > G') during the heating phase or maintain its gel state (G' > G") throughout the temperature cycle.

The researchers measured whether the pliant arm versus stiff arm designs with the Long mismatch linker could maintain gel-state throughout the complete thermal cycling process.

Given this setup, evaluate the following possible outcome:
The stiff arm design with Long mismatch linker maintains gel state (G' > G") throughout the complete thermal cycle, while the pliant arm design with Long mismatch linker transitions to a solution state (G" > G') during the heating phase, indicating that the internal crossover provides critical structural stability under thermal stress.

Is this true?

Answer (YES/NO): YES